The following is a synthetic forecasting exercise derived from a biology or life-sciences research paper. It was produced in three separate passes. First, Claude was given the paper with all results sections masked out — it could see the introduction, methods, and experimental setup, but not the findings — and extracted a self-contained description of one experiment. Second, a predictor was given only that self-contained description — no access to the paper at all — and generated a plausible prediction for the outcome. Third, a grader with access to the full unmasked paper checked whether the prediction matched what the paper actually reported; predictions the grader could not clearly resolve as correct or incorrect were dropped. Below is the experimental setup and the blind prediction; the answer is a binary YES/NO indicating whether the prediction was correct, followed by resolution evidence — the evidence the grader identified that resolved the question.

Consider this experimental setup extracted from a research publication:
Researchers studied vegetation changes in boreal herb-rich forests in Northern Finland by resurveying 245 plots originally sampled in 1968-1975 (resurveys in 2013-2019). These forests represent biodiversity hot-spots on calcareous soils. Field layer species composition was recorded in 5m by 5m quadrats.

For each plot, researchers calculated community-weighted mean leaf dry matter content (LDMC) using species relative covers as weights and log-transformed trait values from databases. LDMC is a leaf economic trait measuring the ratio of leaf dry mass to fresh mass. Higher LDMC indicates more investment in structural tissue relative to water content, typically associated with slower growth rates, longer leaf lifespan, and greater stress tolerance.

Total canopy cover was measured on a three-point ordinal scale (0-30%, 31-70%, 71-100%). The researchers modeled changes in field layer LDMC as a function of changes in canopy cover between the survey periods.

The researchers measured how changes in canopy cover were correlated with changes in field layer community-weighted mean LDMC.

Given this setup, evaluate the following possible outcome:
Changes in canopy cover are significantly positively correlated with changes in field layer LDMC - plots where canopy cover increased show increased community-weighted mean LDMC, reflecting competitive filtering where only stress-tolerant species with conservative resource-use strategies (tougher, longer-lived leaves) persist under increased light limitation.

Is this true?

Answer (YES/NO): NO